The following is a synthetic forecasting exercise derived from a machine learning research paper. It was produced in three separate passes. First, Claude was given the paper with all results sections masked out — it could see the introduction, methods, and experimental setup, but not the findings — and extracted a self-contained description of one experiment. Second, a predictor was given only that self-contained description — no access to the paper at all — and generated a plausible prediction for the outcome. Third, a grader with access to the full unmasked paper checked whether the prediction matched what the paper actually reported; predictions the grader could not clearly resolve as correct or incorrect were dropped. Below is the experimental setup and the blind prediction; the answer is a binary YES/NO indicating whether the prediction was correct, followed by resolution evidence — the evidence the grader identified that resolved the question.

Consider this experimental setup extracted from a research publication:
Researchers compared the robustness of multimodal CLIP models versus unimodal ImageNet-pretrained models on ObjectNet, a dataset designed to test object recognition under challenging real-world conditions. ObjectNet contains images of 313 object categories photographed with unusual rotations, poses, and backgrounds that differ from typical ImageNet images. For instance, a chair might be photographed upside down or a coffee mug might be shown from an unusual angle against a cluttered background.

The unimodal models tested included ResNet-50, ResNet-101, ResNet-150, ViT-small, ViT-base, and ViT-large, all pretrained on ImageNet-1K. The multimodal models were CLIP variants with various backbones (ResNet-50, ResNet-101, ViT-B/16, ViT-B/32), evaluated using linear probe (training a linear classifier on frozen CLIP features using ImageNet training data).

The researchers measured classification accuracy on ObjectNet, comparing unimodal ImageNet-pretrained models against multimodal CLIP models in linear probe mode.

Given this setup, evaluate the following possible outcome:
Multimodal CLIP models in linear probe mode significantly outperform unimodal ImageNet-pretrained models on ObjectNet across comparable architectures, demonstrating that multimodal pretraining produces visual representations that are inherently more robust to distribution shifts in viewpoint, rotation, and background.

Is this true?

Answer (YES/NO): YES